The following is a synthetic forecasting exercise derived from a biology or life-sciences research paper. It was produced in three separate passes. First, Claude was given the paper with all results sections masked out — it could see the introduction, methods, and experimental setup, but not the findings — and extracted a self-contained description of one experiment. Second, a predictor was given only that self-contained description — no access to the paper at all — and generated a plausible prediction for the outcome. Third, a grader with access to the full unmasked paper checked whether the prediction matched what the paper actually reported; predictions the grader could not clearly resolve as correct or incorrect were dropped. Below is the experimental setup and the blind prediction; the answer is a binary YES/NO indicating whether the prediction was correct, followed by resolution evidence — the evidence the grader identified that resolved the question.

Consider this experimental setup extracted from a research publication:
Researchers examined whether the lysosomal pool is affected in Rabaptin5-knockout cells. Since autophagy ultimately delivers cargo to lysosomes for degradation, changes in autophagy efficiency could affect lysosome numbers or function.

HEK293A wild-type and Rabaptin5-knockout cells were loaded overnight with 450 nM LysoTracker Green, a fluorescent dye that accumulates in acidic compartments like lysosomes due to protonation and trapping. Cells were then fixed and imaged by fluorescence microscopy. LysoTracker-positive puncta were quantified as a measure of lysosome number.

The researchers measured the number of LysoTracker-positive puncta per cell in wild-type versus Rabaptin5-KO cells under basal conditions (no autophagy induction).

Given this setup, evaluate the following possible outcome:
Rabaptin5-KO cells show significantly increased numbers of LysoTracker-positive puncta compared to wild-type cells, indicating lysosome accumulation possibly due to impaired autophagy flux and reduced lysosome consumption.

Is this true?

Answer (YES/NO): NO